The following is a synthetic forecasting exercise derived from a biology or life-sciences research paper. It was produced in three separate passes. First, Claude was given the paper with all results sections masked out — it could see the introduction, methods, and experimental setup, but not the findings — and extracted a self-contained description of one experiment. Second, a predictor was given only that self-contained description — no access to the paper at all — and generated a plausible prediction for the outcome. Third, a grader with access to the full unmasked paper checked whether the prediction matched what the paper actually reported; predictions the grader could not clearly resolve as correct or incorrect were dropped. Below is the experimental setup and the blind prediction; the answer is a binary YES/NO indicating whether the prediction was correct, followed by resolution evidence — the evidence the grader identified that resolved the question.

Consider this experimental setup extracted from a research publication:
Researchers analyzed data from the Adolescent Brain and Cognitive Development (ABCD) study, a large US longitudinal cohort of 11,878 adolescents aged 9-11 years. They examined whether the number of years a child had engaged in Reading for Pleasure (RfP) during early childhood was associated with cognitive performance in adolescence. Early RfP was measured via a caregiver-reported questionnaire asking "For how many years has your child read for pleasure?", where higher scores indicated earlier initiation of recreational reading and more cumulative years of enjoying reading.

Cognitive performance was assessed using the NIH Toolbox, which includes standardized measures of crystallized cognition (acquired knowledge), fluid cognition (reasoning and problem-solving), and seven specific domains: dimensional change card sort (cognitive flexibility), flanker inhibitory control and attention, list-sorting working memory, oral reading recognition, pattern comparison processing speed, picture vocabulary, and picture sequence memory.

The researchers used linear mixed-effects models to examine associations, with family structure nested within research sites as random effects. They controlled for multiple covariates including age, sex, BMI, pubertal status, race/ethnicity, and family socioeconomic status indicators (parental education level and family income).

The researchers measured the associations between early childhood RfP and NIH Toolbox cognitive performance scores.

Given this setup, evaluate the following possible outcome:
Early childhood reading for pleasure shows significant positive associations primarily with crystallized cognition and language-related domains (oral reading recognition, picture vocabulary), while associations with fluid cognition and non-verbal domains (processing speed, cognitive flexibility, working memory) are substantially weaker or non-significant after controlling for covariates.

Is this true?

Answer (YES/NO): NO